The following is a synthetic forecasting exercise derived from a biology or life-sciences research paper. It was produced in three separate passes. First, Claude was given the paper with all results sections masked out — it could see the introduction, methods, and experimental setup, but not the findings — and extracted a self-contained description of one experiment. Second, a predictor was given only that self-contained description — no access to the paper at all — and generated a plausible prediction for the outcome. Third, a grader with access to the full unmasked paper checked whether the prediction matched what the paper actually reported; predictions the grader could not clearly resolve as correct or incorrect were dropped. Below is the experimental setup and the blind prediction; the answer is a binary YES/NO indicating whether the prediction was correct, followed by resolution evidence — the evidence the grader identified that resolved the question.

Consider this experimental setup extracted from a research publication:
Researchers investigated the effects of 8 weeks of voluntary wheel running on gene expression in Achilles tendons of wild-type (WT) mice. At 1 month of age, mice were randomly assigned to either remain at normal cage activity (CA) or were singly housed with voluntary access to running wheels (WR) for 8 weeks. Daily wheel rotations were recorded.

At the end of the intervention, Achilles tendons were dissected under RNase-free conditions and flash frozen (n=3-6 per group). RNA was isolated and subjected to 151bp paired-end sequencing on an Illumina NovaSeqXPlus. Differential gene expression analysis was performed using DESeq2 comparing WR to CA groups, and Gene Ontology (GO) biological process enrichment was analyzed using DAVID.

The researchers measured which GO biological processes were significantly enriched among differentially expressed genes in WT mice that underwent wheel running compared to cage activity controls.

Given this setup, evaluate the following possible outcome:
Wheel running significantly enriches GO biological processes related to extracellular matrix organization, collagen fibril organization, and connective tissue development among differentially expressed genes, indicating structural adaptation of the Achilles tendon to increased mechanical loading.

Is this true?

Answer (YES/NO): NO